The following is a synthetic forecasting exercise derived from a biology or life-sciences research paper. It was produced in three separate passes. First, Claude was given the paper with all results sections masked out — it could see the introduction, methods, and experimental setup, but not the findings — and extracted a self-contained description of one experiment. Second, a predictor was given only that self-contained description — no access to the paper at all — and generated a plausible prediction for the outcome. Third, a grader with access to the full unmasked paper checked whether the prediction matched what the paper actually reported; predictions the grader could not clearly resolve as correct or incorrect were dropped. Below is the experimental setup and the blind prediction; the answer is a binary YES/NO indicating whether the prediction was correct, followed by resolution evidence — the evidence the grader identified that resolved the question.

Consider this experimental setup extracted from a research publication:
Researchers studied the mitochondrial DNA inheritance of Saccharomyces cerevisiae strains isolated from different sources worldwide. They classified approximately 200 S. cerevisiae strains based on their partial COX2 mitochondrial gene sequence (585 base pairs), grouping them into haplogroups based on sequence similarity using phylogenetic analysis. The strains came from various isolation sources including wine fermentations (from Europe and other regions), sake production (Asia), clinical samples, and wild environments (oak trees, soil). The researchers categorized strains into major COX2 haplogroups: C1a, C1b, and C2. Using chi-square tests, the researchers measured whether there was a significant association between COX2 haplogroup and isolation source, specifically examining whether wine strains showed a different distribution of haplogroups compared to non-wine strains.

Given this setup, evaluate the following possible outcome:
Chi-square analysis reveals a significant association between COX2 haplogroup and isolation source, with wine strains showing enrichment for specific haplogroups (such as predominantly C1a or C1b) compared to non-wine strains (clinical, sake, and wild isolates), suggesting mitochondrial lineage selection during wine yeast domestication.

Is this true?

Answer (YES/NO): NO